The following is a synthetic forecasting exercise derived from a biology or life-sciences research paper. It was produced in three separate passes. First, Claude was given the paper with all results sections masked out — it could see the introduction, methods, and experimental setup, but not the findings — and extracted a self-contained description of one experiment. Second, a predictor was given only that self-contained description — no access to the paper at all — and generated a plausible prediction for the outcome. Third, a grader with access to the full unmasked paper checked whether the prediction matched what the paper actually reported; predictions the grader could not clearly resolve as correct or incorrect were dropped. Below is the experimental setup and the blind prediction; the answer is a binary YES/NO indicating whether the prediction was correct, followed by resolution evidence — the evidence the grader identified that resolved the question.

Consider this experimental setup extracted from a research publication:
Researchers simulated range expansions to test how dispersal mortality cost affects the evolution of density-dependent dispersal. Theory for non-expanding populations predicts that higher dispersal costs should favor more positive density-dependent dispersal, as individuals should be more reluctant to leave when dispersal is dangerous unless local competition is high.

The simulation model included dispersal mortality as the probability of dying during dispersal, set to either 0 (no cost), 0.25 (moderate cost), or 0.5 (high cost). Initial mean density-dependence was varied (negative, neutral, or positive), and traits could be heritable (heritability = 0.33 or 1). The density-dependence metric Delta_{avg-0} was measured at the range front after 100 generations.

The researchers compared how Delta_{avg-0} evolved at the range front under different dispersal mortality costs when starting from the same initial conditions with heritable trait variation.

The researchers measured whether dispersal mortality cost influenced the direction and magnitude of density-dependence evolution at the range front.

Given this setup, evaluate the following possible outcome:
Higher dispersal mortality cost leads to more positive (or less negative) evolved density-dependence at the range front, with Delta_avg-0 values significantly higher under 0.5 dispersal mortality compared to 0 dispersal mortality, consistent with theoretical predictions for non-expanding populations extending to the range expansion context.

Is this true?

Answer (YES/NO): YES